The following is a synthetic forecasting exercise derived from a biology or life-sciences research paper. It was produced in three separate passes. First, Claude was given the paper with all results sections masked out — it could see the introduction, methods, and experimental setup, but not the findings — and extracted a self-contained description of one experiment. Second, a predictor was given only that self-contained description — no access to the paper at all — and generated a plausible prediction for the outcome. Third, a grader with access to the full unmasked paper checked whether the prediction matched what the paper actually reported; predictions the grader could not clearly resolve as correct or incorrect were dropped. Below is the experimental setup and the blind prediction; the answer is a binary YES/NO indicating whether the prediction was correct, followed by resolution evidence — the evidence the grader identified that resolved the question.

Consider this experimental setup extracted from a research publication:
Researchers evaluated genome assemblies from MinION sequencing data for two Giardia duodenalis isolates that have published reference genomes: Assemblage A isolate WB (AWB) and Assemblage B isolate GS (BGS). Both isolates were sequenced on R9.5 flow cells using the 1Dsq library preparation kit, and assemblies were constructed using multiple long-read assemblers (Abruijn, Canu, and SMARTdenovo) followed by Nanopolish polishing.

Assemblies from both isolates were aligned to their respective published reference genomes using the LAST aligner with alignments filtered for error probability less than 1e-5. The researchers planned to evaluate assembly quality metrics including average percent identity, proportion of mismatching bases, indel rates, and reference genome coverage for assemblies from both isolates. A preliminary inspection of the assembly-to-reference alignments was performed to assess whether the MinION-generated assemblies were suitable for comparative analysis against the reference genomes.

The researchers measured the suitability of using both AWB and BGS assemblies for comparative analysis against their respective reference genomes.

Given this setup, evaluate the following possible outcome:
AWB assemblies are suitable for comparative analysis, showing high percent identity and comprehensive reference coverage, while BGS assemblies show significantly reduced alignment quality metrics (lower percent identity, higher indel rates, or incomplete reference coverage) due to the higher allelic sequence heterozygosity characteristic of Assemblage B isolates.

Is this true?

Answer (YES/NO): NO